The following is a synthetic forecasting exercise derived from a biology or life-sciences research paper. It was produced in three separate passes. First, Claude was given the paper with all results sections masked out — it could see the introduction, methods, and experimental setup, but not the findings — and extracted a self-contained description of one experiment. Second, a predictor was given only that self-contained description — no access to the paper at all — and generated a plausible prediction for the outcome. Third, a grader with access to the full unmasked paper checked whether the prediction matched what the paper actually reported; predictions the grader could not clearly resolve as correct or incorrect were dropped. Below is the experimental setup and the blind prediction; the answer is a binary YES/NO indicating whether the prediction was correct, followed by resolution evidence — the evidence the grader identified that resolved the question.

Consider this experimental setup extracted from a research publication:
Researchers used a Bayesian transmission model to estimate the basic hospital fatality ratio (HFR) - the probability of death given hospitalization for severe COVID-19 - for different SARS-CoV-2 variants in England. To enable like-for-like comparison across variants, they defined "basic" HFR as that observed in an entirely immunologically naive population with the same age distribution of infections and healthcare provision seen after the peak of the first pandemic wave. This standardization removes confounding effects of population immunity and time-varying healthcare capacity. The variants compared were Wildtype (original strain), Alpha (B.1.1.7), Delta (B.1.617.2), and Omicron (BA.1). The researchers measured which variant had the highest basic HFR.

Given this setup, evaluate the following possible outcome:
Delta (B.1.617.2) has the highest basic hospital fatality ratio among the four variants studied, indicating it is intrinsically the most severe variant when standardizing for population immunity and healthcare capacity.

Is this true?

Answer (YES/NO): NO